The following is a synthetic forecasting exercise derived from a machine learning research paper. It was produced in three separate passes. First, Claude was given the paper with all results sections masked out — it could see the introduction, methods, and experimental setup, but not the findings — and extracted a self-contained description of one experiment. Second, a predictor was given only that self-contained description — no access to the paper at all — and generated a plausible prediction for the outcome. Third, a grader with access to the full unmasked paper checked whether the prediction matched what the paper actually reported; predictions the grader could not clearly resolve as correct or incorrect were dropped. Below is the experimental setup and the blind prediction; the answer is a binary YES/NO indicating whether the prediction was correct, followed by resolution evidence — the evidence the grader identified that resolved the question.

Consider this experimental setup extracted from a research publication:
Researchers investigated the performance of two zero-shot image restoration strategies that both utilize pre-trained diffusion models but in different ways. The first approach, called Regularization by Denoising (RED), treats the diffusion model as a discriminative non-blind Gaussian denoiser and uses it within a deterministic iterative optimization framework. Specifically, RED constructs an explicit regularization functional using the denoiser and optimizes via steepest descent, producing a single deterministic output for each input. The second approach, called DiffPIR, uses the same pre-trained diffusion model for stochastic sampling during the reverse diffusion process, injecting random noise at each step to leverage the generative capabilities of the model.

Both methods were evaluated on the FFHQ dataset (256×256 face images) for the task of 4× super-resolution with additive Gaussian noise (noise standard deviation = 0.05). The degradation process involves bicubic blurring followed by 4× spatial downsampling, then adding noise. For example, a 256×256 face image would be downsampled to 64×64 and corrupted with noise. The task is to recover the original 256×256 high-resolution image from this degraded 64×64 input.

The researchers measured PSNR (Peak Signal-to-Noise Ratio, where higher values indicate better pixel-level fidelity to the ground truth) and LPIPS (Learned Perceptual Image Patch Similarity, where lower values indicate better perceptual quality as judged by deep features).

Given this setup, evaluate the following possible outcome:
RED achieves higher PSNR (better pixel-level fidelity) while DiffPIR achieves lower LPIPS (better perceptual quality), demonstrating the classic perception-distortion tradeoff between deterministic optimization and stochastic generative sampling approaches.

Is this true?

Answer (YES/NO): YES